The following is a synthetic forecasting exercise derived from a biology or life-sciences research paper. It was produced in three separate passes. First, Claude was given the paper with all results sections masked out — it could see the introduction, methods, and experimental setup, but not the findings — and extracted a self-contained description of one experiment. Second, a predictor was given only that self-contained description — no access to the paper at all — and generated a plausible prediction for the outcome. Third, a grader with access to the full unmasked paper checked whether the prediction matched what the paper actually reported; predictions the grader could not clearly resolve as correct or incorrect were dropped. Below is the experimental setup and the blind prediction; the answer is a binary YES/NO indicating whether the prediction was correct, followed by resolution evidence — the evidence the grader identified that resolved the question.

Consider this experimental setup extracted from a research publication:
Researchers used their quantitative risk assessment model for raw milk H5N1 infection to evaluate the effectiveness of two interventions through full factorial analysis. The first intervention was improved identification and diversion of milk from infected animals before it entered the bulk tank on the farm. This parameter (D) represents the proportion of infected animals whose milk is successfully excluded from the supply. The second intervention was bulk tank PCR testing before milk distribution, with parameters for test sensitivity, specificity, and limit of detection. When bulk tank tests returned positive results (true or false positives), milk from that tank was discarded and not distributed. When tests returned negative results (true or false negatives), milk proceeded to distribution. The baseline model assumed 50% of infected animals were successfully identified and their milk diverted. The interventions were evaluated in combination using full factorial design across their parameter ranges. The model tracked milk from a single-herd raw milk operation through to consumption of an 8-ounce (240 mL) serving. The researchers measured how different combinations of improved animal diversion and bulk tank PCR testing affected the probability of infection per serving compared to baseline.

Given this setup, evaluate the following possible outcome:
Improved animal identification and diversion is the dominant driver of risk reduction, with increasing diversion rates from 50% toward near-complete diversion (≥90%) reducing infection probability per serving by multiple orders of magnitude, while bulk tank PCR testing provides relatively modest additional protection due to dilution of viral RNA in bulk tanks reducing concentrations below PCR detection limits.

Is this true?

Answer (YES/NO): NO